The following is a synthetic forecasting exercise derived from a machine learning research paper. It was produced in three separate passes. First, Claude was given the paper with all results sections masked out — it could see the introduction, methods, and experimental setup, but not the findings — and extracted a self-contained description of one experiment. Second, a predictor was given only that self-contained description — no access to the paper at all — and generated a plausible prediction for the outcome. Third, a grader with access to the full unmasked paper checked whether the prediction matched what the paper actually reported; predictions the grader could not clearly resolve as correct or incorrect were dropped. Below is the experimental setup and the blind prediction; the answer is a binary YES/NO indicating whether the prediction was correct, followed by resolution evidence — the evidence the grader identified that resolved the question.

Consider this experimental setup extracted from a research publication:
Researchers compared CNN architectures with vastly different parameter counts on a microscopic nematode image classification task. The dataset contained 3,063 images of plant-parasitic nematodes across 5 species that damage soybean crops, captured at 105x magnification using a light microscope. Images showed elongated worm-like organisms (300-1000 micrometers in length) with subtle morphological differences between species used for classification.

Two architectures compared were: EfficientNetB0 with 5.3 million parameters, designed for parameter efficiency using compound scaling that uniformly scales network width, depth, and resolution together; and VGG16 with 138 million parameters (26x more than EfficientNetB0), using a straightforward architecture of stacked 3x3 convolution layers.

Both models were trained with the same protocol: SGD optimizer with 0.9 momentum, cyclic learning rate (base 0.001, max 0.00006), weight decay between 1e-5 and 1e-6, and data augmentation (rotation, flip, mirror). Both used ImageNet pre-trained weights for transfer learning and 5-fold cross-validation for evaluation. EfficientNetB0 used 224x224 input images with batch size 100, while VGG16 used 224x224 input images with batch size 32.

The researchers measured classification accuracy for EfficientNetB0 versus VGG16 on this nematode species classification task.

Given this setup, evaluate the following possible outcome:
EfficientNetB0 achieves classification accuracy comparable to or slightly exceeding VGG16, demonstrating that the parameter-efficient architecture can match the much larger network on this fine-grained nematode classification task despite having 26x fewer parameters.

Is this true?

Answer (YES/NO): YES